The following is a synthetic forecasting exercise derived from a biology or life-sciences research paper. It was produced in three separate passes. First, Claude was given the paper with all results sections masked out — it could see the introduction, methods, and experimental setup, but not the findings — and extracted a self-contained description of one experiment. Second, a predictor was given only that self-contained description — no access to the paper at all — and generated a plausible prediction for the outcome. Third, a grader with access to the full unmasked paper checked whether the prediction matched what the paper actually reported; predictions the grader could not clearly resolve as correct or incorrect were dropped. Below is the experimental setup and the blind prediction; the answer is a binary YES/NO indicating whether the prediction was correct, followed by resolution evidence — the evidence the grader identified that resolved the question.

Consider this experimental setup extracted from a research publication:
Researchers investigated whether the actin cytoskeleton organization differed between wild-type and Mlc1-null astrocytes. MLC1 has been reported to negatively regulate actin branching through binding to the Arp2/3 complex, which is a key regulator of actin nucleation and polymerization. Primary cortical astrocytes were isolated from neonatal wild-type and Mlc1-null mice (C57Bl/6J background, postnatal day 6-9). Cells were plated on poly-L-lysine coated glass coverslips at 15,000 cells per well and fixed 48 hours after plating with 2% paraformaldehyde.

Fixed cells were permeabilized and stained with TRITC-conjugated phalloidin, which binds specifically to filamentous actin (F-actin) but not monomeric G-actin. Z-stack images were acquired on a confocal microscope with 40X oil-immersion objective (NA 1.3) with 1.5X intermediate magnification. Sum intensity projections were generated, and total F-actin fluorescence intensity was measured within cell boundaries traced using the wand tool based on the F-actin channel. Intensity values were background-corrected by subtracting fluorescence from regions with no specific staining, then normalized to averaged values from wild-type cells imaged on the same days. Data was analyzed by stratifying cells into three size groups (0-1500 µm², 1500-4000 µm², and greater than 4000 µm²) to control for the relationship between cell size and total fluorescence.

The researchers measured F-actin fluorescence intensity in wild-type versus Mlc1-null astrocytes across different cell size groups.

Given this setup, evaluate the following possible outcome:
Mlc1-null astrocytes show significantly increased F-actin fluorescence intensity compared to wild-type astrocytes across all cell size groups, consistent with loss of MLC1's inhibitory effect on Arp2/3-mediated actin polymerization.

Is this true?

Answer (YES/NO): NO